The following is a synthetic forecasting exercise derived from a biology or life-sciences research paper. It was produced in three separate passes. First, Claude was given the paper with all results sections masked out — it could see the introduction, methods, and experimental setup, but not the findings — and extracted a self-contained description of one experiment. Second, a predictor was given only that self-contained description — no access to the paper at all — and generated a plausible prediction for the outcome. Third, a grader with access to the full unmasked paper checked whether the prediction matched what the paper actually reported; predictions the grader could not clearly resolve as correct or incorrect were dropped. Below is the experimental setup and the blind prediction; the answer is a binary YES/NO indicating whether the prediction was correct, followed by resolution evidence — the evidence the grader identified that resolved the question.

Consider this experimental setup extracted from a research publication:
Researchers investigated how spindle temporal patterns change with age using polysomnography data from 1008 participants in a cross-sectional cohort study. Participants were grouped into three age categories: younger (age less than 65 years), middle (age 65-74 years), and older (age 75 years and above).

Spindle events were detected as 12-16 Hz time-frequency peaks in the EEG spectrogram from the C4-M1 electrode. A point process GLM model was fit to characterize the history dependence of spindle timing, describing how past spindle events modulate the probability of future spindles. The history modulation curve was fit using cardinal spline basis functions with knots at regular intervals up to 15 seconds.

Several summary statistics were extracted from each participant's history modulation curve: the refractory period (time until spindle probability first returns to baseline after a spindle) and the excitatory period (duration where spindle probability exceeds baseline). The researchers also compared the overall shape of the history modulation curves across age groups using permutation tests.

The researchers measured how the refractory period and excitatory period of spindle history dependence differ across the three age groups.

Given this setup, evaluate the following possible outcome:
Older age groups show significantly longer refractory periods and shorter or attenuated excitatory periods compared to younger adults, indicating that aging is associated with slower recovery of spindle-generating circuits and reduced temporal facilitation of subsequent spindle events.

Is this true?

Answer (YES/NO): NO